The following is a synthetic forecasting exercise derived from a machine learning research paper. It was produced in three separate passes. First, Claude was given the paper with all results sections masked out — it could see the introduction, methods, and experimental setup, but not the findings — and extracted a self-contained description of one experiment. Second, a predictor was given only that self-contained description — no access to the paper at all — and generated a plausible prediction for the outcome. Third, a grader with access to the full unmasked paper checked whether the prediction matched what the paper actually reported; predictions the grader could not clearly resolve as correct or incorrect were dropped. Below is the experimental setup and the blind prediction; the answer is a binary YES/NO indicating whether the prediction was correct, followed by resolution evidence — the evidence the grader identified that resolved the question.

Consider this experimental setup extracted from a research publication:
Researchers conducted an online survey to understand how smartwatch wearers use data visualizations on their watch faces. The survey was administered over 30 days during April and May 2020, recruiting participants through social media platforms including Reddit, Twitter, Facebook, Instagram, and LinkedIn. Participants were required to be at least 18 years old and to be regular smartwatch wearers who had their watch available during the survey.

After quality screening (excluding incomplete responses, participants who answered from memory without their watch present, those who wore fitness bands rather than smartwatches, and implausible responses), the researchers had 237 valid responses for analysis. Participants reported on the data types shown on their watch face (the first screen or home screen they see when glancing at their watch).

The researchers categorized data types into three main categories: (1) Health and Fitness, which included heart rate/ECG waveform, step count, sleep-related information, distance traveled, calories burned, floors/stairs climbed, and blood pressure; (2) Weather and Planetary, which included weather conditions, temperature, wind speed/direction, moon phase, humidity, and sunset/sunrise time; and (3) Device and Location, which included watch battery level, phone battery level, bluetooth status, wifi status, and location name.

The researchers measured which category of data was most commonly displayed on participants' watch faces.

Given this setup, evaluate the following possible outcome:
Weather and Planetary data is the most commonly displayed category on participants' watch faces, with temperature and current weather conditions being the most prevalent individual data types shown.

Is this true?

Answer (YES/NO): NO